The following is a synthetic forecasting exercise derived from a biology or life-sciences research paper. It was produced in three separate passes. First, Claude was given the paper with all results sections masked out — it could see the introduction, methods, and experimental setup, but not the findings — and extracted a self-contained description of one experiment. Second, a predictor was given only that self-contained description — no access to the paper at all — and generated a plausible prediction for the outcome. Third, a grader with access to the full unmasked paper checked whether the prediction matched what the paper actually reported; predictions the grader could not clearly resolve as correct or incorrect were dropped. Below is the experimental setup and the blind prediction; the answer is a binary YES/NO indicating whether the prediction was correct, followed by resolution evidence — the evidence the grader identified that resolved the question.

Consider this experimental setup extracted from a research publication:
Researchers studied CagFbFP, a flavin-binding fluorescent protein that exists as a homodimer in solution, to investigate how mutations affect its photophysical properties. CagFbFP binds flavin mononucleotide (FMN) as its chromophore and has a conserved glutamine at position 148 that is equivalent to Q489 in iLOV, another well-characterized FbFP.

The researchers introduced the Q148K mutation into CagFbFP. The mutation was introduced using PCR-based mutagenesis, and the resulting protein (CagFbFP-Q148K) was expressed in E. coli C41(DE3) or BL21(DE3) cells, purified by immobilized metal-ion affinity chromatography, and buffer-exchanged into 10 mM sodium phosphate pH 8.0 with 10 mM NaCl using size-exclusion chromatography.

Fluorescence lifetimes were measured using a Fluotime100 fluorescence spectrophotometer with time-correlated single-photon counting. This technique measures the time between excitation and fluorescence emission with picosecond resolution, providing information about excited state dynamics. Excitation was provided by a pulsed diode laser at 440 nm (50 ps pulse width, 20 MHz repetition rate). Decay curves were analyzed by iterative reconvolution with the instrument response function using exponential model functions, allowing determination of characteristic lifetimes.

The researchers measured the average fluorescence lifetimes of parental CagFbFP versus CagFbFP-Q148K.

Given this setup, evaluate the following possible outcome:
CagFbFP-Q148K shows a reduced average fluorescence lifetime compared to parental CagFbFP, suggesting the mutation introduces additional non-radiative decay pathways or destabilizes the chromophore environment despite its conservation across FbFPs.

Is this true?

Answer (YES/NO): YES